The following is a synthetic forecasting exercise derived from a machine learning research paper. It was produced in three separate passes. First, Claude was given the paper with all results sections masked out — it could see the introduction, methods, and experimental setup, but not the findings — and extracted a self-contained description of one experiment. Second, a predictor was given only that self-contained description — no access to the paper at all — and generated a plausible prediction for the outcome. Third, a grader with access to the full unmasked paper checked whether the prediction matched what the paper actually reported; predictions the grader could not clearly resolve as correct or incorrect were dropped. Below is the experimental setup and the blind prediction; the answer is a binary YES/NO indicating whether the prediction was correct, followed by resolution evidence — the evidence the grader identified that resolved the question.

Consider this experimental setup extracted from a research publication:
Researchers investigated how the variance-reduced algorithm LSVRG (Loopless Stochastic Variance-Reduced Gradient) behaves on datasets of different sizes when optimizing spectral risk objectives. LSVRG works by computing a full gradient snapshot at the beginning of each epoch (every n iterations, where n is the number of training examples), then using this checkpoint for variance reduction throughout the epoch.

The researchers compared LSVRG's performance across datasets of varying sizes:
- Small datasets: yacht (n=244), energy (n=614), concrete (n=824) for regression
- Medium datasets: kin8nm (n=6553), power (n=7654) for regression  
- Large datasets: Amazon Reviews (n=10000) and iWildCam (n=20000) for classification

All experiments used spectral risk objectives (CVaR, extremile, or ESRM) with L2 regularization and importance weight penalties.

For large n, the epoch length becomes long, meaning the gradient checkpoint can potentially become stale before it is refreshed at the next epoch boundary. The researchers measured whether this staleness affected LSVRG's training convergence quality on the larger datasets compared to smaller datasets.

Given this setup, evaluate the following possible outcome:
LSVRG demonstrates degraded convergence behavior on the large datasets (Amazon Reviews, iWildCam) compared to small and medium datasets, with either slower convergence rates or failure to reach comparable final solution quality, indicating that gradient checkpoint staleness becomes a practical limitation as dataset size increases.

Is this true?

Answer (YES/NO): YES